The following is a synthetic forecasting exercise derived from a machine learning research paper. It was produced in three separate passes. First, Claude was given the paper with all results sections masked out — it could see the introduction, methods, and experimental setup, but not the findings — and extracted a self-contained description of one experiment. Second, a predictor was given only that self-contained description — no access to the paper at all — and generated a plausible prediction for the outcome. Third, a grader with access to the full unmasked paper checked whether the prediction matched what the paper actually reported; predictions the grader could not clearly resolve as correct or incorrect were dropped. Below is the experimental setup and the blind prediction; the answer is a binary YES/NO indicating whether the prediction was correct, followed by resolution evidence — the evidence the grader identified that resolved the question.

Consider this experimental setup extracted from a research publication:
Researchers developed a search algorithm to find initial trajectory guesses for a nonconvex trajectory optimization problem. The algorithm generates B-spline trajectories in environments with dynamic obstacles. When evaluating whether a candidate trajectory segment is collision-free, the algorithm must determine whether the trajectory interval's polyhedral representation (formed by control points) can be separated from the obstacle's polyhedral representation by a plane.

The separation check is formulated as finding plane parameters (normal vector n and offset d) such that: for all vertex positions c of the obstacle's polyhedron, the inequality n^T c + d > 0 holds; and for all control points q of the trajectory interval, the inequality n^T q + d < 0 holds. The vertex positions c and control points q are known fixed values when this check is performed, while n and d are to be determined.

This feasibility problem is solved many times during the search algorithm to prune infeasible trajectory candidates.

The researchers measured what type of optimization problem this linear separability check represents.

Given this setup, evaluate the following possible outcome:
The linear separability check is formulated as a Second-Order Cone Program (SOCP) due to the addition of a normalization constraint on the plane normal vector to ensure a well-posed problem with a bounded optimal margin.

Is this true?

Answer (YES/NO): NO